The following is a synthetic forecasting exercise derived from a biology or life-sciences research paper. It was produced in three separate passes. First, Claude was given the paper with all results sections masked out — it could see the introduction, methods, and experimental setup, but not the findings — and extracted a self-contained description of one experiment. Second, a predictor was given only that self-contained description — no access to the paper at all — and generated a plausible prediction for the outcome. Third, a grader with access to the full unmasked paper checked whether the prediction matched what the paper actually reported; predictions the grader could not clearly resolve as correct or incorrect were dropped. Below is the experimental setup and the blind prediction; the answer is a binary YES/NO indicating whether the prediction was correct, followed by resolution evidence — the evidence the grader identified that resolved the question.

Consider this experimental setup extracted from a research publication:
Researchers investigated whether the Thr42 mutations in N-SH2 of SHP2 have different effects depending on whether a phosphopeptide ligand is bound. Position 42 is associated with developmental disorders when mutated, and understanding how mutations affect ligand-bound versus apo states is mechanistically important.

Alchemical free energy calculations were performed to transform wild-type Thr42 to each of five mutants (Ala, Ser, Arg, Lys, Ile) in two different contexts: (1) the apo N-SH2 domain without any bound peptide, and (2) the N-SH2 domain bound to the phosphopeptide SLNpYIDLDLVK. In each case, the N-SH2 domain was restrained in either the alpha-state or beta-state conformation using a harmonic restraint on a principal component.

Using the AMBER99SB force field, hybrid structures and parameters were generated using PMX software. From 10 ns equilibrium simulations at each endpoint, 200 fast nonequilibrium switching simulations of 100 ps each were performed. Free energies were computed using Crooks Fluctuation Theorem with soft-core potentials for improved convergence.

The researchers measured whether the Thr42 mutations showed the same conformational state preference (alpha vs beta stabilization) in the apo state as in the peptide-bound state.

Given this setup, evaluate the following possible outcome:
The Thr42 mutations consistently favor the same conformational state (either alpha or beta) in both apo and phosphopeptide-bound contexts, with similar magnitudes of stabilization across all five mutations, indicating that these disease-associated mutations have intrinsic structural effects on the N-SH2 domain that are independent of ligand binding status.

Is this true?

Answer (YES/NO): NO